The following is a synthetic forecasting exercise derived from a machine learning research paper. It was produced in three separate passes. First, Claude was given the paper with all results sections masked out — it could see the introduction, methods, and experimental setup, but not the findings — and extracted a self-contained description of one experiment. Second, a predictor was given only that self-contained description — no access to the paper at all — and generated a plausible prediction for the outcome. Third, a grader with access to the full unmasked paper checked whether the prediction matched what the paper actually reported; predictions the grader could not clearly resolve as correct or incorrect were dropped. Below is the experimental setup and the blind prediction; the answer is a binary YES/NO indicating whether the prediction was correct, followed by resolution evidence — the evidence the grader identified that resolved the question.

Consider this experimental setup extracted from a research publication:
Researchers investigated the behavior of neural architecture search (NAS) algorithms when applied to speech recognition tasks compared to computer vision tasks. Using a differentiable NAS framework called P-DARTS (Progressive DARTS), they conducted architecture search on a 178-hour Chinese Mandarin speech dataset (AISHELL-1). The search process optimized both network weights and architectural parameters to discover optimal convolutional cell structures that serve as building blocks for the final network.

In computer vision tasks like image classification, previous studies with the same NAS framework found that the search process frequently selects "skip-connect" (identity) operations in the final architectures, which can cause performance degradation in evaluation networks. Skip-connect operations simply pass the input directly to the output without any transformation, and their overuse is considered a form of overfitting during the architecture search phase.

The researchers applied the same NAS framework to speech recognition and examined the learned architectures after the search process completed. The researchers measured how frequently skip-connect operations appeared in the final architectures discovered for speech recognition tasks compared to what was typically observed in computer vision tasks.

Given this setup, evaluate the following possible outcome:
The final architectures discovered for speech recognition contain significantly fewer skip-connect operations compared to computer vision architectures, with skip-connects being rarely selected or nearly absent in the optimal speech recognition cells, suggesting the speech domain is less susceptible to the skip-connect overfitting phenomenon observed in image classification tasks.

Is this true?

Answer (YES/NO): YES